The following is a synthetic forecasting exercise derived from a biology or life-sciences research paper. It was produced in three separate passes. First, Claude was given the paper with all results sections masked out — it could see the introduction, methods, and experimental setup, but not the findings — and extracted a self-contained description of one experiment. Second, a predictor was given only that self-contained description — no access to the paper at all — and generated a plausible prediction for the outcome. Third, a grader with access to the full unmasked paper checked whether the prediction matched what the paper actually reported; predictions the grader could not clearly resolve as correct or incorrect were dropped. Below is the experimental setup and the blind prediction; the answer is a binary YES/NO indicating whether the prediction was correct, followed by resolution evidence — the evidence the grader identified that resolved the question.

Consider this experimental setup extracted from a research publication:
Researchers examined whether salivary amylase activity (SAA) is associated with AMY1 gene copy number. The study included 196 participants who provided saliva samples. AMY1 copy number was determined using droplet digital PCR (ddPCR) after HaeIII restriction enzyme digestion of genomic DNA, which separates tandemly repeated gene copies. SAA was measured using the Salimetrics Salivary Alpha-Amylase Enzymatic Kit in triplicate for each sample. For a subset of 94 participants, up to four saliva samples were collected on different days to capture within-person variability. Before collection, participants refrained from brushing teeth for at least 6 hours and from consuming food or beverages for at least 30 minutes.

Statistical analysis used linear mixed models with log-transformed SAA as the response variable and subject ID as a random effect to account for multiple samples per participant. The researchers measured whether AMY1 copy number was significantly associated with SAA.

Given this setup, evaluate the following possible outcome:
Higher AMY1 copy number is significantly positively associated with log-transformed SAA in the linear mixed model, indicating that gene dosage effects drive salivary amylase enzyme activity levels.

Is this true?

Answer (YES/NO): YES